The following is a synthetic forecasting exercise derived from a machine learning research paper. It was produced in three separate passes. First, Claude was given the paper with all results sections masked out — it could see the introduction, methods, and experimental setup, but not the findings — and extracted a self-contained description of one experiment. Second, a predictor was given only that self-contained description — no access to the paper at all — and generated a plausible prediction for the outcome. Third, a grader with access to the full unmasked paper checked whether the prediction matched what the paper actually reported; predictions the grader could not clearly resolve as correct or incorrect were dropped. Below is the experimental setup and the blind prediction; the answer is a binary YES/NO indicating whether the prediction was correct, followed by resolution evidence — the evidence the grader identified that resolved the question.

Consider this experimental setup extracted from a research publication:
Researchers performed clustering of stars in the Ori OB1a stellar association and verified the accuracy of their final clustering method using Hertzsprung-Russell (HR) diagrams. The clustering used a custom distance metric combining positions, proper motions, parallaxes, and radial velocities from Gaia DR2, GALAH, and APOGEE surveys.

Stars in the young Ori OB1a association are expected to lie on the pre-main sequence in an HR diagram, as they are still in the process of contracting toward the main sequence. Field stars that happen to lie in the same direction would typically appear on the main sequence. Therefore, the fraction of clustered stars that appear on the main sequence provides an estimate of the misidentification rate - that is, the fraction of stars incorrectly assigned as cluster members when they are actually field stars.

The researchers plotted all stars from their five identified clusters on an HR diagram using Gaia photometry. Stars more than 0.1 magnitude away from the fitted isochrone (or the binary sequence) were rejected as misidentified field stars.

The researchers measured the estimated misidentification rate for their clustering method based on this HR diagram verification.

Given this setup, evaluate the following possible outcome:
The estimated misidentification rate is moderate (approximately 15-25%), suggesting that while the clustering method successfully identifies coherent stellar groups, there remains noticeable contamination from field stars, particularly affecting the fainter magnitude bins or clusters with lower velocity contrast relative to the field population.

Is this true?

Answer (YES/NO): NO